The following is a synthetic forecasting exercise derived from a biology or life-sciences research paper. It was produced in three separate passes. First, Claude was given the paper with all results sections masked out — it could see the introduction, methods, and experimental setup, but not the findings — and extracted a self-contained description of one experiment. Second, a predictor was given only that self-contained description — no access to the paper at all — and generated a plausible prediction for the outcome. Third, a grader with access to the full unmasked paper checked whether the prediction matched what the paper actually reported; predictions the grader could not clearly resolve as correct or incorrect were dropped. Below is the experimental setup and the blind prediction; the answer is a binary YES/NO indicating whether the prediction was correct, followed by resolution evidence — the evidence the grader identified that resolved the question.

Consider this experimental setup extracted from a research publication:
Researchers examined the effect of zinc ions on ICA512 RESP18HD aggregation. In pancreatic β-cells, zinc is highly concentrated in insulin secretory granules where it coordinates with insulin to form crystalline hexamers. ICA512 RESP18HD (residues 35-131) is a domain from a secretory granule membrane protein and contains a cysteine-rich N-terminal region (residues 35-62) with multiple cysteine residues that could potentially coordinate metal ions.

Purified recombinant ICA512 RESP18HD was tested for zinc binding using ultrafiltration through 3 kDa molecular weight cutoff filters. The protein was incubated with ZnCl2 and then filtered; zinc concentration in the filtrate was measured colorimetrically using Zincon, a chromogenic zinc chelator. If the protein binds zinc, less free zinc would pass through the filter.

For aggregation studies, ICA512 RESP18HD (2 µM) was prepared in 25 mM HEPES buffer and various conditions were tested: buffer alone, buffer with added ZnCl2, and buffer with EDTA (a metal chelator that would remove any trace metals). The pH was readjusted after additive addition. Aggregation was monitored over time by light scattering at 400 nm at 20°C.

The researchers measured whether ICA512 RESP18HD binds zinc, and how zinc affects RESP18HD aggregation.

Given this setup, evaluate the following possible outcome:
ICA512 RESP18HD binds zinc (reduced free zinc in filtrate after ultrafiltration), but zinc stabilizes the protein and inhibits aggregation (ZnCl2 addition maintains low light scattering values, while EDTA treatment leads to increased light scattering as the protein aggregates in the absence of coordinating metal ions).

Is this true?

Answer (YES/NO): YES